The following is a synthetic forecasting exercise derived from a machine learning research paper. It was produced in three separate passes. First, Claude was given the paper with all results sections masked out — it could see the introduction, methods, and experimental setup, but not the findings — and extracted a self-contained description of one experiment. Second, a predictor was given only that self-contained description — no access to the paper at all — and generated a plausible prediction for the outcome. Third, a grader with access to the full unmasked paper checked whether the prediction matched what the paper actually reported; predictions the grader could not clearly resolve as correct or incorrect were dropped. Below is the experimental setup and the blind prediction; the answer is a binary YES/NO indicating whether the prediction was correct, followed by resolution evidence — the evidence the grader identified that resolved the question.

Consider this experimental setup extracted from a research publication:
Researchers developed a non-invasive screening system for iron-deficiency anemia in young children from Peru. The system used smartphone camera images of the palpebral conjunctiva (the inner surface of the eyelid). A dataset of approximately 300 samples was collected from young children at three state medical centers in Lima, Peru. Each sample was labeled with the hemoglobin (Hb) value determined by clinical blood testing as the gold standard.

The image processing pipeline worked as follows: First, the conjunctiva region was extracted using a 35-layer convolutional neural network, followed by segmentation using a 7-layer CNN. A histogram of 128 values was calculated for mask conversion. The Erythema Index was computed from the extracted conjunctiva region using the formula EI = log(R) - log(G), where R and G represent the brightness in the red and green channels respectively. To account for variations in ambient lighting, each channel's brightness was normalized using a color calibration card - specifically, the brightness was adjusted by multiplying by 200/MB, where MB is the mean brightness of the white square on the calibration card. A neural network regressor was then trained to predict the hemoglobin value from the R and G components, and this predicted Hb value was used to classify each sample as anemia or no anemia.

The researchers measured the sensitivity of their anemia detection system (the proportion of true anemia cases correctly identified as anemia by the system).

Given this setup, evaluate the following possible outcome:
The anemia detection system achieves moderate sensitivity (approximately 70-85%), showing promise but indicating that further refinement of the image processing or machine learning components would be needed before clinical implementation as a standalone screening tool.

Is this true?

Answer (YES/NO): YES